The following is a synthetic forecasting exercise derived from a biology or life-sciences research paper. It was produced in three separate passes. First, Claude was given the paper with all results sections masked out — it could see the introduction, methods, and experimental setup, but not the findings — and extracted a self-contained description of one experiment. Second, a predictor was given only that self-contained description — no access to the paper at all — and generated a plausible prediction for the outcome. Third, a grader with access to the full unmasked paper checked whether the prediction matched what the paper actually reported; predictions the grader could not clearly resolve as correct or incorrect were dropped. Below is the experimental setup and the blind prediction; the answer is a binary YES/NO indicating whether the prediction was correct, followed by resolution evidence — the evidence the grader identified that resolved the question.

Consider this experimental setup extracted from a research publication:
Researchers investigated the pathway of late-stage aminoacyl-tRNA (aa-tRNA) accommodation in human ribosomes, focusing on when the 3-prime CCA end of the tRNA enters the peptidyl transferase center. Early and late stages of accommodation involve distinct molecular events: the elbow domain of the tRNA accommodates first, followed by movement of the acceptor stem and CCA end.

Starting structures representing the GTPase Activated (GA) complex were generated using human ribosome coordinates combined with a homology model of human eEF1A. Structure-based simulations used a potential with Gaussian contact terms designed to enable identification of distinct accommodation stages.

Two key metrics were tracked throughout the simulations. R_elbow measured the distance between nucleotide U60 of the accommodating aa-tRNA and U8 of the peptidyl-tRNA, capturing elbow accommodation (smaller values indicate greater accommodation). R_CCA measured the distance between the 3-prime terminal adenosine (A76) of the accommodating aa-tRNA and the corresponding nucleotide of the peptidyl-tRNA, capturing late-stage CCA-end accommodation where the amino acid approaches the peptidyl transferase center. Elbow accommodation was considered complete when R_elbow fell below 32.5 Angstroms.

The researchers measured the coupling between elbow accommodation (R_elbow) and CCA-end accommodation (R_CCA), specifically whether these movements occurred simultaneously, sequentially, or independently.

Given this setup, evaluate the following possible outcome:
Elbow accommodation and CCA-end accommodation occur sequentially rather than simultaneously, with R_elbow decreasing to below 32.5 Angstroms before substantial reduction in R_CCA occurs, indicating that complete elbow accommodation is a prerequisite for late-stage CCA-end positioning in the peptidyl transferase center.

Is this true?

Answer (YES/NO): NO